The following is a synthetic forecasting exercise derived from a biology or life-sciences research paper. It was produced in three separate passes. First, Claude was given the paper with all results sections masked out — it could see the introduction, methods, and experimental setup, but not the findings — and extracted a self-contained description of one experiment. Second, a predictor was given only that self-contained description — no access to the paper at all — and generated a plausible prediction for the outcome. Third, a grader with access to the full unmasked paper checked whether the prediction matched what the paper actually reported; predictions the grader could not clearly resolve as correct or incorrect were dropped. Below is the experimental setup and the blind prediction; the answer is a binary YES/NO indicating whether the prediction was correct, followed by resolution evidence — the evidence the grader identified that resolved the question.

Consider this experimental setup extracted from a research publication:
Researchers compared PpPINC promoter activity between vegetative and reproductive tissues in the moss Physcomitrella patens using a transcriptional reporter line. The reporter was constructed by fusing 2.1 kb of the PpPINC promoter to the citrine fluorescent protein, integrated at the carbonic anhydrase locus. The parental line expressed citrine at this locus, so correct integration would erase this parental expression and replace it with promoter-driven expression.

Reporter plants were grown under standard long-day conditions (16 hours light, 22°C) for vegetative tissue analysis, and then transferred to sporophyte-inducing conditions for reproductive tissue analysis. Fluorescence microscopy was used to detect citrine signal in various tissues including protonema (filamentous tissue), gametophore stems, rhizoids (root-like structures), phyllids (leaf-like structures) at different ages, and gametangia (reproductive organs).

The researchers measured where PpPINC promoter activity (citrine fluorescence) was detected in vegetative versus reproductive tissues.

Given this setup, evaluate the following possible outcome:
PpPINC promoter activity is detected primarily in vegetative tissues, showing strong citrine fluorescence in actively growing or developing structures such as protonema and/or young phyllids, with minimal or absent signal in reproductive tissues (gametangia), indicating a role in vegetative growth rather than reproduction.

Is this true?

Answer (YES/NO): NO